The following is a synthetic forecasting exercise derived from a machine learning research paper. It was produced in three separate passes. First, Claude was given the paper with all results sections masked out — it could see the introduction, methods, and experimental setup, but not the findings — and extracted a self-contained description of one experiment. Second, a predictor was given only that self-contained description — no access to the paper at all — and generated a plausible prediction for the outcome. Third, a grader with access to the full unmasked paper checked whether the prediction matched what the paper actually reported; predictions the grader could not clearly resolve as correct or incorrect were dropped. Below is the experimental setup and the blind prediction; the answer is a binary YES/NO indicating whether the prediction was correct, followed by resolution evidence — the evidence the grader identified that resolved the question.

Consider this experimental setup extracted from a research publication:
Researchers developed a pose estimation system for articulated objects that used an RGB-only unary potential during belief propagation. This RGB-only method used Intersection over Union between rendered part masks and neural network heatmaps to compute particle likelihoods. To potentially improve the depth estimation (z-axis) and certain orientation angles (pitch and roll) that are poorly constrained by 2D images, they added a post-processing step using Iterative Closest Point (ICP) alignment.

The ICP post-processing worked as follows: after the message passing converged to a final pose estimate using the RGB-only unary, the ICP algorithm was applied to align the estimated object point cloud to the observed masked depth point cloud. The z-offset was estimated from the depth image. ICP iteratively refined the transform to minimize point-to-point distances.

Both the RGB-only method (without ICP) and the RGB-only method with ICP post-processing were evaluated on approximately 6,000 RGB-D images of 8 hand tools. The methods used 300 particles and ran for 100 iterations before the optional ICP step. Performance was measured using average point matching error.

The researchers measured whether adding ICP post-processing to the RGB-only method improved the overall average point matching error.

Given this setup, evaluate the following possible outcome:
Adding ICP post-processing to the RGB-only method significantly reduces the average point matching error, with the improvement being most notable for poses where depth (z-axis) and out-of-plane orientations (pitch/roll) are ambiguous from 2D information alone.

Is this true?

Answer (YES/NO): NO